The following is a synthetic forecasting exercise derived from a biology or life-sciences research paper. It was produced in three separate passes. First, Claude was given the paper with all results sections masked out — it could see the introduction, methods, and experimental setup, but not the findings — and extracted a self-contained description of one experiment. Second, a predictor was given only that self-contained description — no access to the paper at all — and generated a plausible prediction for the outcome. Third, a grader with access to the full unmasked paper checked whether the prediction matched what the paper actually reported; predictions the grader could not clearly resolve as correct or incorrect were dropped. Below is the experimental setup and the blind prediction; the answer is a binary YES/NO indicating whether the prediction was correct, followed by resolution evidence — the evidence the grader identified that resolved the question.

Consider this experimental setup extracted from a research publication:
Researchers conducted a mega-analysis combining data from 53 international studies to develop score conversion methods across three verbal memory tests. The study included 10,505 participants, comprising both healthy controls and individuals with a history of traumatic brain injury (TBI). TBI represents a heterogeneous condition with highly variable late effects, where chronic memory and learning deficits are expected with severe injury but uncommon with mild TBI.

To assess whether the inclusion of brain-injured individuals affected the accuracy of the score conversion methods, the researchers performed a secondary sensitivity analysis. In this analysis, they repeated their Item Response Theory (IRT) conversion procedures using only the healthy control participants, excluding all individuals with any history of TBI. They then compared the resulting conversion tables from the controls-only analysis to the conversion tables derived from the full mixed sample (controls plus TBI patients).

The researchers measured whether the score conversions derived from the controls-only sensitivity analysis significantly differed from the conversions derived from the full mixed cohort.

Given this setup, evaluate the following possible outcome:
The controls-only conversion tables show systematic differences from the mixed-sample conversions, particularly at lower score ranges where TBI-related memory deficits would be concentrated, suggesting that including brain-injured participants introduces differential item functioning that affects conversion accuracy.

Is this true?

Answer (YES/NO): NO